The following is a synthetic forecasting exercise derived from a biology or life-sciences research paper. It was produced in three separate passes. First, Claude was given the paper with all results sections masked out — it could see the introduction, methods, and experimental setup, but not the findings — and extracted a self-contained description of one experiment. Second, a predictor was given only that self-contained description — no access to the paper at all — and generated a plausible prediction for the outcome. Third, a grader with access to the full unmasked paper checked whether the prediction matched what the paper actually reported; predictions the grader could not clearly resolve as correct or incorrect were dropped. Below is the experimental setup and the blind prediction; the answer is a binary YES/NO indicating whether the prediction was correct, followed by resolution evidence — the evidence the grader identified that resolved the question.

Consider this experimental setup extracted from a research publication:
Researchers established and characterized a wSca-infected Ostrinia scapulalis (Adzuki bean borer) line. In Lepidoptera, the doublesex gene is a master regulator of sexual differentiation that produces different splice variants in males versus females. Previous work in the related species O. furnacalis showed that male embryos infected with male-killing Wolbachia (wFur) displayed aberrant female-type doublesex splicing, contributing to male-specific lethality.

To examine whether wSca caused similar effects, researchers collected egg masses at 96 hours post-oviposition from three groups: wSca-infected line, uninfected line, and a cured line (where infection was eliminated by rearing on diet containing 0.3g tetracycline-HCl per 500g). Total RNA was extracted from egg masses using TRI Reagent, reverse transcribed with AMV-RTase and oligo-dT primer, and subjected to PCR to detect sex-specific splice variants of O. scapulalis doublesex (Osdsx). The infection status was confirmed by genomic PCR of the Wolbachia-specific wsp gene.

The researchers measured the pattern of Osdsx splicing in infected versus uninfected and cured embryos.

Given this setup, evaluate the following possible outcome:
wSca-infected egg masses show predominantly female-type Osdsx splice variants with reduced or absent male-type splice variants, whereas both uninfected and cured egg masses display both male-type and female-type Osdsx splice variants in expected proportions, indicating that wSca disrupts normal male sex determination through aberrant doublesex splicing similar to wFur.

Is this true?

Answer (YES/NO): NO